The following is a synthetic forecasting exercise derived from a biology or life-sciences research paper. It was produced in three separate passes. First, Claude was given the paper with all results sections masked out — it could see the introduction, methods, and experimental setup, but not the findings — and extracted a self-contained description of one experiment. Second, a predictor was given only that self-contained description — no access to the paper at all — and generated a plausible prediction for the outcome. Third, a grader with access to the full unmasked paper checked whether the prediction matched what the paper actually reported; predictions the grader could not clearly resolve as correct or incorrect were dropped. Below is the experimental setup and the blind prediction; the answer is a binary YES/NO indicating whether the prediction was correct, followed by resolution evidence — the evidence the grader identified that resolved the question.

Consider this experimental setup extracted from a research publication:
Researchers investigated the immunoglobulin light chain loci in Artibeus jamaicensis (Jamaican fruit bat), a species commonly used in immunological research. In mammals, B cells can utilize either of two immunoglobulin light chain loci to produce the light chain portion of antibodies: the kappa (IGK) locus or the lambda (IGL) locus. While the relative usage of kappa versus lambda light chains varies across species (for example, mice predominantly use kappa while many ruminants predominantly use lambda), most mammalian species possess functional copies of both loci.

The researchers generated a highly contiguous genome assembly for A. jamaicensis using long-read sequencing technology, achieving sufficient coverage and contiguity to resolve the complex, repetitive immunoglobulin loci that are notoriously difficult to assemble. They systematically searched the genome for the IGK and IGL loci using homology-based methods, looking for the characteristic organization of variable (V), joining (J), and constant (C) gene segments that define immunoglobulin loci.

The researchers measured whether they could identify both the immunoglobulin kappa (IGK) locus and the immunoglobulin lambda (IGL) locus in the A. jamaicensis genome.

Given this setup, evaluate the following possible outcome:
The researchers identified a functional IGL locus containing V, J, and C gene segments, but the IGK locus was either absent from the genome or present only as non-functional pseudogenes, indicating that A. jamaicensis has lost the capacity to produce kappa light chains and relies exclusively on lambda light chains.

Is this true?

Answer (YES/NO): YES